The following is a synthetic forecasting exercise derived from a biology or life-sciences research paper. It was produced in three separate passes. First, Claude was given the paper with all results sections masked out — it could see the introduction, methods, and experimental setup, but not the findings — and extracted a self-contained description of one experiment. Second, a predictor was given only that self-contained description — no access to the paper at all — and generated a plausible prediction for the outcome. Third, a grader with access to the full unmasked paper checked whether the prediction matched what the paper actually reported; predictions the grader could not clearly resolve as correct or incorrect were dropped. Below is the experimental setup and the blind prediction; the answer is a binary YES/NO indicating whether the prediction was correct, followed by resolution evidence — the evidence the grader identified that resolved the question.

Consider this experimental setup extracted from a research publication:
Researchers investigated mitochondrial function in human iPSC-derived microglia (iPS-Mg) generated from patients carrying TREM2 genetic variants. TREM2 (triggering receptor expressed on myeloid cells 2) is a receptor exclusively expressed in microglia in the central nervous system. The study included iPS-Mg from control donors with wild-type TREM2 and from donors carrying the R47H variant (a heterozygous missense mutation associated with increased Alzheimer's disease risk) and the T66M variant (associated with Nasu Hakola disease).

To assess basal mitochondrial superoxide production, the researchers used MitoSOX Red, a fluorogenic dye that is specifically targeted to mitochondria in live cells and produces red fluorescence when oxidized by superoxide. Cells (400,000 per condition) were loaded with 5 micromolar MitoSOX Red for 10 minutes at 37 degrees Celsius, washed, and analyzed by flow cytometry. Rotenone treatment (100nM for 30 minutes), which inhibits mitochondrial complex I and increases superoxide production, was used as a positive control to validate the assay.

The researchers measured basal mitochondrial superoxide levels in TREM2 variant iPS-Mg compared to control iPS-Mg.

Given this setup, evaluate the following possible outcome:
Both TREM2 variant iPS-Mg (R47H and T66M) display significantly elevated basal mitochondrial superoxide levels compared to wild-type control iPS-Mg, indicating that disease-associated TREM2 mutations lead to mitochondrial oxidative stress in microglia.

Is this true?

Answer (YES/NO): YES